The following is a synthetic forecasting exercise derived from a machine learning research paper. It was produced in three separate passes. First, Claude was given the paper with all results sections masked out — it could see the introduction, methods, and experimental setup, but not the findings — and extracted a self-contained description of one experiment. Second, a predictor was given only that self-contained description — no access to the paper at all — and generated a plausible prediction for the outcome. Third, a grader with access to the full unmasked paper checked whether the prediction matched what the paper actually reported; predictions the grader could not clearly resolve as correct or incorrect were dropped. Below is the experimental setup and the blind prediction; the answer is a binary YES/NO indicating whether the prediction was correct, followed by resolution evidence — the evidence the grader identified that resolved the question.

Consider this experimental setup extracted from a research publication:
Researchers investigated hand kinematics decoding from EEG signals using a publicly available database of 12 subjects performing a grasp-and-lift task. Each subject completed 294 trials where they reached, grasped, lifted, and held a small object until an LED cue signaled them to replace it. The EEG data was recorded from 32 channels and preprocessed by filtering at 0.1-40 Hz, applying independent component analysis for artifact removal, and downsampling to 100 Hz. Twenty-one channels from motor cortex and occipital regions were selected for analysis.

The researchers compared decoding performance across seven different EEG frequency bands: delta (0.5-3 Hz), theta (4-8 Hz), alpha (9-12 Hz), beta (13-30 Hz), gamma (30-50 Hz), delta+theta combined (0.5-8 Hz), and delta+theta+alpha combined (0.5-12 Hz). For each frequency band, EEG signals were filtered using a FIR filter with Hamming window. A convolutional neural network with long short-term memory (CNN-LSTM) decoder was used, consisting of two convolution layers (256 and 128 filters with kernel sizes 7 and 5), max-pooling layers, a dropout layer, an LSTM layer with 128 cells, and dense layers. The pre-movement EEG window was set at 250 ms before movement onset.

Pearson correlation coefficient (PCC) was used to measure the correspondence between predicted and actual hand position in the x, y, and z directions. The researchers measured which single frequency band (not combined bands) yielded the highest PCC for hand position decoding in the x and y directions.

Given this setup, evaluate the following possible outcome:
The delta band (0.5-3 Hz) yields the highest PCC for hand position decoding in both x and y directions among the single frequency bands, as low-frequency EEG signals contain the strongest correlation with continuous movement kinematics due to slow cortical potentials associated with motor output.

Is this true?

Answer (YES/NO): YES